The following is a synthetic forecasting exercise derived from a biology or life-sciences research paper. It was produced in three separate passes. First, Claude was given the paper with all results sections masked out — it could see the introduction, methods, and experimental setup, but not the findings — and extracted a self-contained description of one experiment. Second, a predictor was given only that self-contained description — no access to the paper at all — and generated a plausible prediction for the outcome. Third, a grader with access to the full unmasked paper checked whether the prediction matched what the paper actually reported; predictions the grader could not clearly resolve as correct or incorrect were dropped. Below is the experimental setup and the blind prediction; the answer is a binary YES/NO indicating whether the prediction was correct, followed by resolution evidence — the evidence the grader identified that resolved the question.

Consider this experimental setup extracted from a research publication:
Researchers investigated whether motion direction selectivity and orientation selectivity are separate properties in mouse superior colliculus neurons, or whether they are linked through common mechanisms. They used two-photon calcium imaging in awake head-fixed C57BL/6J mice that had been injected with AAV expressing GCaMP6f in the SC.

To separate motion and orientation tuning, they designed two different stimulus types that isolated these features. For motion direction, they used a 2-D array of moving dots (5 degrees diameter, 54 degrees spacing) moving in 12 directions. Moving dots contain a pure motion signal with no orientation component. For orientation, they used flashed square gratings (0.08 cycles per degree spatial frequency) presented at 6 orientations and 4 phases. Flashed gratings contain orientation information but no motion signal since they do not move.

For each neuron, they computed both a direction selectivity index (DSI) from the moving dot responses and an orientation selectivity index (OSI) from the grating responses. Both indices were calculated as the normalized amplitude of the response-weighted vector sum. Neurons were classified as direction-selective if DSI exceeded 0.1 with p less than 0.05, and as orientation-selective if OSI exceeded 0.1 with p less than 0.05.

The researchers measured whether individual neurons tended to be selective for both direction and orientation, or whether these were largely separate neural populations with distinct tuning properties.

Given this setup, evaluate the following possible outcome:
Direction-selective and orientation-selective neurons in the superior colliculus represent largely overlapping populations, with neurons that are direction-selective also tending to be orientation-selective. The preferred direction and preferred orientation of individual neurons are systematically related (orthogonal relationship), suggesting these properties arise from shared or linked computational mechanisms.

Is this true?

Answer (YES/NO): NO